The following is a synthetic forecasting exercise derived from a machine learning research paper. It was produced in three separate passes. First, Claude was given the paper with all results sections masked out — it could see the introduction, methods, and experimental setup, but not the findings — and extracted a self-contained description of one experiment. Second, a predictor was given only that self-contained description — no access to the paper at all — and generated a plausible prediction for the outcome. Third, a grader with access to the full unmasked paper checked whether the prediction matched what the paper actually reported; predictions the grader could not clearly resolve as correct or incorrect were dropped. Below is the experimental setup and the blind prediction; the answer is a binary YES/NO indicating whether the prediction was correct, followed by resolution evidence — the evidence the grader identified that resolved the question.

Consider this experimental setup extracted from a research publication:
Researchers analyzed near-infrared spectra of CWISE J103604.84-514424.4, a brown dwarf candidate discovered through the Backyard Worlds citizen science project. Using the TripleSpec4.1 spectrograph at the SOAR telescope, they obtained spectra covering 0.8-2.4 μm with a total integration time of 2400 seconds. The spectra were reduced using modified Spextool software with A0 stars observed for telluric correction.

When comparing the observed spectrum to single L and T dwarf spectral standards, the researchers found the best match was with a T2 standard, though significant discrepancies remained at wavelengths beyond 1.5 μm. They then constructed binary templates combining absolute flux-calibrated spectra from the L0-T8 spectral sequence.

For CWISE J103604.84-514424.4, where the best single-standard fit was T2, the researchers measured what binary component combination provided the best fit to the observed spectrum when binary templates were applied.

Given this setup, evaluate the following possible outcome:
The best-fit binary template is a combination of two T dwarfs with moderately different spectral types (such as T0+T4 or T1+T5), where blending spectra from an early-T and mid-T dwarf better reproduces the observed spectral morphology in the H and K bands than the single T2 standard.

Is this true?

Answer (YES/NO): NO